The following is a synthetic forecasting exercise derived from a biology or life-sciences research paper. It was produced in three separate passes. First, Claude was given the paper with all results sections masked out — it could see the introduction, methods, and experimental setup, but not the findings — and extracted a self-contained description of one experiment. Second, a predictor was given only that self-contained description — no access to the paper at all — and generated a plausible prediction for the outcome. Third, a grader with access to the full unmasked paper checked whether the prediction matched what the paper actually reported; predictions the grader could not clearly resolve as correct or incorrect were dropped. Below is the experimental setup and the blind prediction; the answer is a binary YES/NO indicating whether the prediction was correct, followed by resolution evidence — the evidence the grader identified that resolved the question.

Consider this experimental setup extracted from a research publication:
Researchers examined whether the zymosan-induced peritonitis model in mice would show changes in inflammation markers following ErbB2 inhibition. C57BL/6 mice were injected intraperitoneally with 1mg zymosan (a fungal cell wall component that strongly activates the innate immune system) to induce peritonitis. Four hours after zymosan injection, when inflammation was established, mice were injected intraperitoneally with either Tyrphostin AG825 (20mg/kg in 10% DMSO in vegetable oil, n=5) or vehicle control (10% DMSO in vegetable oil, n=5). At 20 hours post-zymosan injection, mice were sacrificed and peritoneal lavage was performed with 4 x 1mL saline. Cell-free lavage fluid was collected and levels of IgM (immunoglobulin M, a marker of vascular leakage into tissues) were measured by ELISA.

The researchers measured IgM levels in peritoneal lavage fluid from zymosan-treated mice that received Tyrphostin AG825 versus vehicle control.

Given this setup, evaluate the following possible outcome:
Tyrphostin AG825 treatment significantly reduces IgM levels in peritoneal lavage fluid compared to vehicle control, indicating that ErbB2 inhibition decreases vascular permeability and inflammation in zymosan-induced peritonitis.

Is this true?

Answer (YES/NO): YES